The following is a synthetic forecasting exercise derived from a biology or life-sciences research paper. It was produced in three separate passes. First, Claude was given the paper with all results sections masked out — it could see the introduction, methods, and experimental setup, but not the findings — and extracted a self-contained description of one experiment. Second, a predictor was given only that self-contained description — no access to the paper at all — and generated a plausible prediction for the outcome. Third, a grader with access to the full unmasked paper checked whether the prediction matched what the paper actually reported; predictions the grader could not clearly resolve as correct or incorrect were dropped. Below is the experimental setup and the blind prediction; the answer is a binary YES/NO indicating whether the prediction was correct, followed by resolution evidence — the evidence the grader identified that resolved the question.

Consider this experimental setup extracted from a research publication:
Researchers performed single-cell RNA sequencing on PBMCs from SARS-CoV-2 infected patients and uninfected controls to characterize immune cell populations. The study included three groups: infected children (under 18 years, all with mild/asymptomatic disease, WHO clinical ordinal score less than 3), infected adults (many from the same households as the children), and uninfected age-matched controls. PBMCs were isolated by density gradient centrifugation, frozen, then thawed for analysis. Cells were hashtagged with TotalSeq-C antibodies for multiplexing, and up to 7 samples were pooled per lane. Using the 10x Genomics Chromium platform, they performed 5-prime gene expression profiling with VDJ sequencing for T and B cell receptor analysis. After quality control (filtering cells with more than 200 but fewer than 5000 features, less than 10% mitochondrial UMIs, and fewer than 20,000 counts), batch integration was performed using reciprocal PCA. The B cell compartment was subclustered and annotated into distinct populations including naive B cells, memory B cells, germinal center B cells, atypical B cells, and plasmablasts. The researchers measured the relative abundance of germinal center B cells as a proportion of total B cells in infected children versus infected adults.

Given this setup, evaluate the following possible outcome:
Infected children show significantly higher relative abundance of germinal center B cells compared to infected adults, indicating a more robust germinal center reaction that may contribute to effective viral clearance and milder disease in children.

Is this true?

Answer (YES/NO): YES